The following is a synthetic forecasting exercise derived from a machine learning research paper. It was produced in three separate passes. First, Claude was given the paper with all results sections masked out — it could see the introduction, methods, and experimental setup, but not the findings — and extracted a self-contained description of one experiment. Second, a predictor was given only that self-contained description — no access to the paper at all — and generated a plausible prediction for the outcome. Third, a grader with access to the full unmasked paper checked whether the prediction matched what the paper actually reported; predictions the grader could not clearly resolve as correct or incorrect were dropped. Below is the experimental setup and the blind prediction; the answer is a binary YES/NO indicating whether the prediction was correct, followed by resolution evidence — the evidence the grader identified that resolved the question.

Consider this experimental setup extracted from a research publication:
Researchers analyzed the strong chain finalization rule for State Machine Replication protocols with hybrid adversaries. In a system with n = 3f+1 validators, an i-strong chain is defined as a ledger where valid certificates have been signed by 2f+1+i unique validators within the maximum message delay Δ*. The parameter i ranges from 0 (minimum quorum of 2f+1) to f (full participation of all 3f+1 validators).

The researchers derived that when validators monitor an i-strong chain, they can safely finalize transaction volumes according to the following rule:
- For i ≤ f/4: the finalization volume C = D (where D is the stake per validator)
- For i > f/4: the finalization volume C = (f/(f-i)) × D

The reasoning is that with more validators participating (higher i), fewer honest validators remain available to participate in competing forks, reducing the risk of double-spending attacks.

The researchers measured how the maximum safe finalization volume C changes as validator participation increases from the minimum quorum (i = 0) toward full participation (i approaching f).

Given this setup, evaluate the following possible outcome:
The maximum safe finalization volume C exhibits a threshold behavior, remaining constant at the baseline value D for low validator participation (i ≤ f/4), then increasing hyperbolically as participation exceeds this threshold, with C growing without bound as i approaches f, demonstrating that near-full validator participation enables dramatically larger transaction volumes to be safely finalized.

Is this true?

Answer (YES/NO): YES